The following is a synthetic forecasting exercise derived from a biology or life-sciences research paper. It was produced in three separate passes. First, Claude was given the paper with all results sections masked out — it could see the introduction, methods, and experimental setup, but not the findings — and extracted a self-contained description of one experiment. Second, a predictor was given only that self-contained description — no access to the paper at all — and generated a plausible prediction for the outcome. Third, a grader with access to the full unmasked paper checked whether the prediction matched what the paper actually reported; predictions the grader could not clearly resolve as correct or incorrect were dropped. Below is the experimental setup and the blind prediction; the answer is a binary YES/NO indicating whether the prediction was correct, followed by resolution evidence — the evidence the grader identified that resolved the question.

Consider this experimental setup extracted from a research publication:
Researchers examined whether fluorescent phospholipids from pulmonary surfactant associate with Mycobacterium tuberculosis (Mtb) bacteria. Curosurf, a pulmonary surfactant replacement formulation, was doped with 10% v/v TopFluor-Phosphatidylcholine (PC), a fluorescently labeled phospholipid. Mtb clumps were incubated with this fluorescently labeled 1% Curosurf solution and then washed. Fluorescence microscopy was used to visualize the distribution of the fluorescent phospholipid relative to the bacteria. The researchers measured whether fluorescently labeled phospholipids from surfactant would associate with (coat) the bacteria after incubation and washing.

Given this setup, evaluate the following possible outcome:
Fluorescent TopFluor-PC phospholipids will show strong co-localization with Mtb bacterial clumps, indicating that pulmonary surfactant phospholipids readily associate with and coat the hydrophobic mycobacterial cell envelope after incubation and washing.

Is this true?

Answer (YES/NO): YES